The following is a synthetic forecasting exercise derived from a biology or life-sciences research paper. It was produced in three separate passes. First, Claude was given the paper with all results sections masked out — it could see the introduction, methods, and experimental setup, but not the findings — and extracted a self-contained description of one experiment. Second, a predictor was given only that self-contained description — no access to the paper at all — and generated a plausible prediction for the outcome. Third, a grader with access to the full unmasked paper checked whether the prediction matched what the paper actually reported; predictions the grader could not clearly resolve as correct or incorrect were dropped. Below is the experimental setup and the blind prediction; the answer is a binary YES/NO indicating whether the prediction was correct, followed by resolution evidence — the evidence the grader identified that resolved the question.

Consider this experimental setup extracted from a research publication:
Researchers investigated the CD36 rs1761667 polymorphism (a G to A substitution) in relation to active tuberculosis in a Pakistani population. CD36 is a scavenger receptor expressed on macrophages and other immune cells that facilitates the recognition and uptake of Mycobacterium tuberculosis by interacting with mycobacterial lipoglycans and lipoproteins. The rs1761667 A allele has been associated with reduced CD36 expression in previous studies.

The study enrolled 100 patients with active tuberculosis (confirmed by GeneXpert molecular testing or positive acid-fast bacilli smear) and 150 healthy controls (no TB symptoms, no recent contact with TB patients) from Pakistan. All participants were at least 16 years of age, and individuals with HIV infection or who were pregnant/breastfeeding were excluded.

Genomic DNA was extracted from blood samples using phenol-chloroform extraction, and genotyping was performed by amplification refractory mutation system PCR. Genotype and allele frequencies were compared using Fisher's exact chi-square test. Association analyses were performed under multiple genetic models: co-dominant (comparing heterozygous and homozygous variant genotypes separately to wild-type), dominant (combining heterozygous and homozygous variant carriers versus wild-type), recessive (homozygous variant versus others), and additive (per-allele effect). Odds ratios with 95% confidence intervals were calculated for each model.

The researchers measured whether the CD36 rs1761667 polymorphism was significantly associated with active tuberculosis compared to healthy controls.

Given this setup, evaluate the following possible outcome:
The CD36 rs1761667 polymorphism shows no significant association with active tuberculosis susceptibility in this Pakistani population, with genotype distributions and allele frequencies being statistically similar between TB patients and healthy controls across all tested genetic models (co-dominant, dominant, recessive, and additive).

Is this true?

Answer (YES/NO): NO